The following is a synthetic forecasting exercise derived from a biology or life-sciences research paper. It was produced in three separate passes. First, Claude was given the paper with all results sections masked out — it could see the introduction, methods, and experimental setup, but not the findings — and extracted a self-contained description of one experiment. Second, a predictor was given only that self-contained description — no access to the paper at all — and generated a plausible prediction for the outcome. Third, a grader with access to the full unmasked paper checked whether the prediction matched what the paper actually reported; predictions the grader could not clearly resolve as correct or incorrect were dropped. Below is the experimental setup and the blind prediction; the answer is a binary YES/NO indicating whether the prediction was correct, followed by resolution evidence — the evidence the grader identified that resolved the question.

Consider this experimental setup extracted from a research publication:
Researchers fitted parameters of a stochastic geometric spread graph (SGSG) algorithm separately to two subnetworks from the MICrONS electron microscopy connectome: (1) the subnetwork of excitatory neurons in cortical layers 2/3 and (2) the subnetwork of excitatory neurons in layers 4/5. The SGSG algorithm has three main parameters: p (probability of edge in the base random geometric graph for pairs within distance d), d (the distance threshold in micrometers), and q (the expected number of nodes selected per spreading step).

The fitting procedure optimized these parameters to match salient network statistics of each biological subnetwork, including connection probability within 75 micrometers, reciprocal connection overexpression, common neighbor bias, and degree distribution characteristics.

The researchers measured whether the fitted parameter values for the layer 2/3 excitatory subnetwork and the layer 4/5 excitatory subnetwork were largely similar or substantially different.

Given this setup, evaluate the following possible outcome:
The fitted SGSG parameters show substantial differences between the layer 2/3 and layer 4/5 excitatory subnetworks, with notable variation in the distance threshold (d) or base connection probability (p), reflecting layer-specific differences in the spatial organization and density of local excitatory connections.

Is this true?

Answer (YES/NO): NO